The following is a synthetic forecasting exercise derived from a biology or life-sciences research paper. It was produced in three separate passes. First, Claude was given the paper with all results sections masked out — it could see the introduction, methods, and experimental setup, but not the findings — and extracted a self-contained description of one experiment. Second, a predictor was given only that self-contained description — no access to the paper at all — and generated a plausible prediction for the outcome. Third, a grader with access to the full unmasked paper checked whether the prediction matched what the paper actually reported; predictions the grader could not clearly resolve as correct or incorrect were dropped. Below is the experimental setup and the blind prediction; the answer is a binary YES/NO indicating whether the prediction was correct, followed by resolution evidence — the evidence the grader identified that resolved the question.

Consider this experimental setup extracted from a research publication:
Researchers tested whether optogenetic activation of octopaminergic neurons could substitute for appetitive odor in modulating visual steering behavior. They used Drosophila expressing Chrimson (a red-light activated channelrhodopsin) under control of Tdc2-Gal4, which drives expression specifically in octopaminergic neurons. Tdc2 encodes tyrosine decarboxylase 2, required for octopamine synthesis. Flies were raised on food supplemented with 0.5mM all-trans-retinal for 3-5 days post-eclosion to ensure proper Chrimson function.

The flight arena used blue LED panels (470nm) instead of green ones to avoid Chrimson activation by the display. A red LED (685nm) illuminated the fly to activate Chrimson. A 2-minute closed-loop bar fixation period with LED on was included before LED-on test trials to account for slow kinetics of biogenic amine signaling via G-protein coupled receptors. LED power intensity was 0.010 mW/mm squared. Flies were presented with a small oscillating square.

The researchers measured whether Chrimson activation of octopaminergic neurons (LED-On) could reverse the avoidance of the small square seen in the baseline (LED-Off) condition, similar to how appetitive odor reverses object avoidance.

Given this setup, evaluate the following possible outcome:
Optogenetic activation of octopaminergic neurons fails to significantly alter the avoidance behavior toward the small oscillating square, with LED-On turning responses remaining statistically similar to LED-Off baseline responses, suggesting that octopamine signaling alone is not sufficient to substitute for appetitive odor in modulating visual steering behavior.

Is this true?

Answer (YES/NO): NO